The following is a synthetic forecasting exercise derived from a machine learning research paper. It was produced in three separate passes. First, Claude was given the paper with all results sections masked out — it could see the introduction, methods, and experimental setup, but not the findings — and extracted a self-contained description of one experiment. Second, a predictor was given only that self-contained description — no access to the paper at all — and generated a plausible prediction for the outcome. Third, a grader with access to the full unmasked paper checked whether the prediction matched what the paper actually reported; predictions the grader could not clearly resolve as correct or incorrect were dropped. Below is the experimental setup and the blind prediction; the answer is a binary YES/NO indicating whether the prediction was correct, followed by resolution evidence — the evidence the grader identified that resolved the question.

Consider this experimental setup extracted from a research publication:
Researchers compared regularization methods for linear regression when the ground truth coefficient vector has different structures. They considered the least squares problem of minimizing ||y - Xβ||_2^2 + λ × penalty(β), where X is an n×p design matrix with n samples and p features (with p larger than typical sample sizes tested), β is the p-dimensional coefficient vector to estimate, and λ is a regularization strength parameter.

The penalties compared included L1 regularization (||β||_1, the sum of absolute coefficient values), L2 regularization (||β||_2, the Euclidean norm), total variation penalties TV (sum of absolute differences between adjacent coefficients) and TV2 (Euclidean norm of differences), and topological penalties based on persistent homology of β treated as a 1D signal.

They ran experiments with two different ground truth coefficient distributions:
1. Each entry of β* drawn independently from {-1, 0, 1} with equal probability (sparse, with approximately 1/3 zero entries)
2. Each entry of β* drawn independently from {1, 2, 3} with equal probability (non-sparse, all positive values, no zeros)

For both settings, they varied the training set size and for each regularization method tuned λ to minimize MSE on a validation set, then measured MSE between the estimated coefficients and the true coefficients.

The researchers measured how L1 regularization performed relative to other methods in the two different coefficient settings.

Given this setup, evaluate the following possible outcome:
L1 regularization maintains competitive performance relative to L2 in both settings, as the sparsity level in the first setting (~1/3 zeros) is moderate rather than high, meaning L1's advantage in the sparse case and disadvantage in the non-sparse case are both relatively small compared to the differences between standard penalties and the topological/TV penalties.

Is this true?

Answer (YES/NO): YES